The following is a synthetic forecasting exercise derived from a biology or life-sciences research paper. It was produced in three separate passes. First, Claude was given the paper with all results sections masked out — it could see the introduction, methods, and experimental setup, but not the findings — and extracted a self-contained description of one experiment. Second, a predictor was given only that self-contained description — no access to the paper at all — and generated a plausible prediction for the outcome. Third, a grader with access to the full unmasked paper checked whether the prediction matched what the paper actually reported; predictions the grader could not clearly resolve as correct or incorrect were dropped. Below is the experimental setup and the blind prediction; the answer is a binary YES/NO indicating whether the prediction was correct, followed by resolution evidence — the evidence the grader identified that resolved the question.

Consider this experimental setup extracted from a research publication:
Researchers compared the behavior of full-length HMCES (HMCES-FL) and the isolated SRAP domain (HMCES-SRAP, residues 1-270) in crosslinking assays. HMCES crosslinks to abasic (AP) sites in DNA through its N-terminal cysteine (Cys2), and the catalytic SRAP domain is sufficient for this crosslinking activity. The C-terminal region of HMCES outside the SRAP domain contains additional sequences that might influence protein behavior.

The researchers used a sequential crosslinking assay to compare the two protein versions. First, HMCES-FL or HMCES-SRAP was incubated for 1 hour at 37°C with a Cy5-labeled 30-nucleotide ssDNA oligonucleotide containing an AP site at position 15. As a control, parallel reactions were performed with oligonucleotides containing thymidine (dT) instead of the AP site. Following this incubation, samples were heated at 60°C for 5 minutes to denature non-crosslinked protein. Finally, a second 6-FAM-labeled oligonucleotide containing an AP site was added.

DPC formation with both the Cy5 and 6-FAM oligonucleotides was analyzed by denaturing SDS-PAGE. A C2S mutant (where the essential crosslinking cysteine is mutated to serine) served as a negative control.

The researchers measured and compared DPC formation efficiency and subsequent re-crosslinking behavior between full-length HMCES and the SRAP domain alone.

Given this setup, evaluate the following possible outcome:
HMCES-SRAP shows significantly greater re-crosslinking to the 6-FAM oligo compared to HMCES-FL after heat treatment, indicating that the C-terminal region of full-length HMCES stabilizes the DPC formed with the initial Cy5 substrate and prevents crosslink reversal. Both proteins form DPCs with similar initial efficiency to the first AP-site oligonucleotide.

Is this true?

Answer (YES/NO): NO